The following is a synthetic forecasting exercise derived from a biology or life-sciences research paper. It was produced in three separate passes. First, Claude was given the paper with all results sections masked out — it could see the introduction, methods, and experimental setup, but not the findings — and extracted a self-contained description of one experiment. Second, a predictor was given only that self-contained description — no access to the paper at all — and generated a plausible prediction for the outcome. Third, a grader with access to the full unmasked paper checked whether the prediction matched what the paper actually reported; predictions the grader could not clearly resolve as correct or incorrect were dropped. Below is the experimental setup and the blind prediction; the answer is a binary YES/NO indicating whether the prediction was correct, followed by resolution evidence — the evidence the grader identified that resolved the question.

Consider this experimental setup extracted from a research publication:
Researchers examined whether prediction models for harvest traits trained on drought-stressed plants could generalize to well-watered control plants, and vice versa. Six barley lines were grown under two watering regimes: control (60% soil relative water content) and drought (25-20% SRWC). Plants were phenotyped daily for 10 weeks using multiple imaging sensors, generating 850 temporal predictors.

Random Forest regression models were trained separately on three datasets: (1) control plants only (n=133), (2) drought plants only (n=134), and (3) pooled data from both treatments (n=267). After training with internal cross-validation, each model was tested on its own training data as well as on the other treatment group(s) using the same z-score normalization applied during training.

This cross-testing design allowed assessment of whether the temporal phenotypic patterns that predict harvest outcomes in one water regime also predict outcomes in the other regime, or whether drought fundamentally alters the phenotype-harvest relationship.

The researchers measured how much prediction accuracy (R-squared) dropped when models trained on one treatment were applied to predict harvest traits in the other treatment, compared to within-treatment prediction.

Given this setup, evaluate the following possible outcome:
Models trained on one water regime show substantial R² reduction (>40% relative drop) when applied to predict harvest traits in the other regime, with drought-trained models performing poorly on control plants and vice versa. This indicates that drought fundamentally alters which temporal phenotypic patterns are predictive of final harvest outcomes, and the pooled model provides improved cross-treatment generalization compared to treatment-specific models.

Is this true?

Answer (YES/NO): NO